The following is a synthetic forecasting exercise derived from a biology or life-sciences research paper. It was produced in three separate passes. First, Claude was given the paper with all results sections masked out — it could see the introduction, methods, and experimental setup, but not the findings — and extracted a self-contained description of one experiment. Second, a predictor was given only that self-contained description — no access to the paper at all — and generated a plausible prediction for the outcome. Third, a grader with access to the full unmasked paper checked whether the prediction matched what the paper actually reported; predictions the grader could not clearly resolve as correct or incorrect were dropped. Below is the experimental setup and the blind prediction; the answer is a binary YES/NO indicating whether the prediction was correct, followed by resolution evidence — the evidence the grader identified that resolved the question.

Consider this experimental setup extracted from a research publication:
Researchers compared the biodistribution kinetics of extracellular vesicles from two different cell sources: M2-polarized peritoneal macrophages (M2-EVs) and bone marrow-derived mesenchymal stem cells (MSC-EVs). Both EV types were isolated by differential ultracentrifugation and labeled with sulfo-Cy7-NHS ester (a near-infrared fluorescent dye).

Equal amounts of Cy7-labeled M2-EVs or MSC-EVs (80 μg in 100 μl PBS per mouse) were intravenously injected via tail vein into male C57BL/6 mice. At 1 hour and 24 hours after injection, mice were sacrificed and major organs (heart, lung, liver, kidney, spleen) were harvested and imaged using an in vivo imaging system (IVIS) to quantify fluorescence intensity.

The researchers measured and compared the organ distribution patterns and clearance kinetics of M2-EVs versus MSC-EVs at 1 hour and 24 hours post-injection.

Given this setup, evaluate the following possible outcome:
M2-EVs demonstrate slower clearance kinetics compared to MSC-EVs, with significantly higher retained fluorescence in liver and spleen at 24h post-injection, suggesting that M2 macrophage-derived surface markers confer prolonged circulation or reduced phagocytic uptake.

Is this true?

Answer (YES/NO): NO